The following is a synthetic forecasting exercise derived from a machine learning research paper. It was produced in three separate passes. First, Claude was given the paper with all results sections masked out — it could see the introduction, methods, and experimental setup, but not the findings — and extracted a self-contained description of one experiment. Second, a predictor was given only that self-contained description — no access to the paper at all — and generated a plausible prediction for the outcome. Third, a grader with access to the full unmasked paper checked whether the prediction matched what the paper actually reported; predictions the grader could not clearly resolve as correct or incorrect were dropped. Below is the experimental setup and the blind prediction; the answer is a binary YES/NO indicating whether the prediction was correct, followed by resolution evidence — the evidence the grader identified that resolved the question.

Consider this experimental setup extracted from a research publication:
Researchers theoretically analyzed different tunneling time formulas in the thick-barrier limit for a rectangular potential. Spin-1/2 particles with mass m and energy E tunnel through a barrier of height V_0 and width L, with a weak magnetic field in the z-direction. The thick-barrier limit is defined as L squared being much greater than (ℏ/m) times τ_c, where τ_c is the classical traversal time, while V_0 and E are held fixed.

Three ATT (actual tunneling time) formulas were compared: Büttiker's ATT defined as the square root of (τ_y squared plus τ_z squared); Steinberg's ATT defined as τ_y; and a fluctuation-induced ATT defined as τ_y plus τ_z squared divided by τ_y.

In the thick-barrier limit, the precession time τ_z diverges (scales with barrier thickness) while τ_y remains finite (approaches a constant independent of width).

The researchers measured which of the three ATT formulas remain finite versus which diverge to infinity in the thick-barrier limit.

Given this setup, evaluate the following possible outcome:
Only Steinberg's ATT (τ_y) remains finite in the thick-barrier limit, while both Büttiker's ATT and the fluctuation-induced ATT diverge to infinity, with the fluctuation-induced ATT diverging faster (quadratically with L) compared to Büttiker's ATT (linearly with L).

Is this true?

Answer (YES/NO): NO